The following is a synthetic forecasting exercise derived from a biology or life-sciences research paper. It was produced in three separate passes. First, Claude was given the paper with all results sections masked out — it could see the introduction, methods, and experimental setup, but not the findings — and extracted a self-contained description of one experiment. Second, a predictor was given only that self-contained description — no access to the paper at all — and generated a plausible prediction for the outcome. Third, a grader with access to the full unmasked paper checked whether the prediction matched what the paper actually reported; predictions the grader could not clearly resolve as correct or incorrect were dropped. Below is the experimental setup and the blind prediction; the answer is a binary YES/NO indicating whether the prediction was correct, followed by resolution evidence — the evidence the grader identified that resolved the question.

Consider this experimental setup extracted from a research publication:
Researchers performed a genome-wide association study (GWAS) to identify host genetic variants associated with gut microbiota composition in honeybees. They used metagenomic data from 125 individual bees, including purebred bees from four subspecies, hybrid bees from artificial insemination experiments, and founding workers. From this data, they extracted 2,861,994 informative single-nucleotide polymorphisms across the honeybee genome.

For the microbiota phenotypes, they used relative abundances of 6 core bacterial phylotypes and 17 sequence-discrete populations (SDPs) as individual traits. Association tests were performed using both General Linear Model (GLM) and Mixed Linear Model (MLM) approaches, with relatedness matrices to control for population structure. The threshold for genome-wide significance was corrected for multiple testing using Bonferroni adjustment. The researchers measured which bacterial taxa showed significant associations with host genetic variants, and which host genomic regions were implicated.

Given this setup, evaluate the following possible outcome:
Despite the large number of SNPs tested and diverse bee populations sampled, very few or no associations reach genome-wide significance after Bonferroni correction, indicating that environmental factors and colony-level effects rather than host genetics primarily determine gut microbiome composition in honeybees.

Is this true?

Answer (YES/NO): NO